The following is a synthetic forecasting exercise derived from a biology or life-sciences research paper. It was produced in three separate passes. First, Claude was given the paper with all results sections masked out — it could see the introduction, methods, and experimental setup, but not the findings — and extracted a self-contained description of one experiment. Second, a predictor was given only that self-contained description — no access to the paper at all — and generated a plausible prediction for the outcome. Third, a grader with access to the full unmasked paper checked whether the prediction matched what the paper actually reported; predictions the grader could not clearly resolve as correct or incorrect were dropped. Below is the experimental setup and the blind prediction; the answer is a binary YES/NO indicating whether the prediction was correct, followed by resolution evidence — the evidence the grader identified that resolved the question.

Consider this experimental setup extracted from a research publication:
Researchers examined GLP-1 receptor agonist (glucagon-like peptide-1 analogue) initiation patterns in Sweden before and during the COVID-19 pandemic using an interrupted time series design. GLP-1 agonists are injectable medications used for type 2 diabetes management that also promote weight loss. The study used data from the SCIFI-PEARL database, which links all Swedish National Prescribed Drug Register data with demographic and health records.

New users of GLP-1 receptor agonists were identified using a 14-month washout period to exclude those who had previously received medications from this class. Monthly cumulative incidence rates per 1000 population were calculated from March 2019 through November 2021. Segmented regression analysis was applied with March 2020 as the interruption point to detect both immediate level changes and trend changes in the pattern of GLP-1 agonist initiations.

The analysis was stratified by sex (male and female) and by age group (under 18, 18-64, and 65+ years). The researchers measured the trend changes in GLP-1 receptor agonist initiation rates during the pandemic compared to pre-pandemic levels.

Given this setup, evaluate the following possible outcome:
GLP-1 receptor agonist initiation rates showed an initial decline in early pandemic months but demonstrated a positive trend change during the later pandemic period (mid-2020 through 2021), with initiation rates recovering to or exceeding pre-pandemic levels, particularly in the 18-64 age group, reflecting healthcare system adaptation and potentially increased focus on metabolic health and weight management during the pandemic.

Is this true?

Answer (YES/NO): NO